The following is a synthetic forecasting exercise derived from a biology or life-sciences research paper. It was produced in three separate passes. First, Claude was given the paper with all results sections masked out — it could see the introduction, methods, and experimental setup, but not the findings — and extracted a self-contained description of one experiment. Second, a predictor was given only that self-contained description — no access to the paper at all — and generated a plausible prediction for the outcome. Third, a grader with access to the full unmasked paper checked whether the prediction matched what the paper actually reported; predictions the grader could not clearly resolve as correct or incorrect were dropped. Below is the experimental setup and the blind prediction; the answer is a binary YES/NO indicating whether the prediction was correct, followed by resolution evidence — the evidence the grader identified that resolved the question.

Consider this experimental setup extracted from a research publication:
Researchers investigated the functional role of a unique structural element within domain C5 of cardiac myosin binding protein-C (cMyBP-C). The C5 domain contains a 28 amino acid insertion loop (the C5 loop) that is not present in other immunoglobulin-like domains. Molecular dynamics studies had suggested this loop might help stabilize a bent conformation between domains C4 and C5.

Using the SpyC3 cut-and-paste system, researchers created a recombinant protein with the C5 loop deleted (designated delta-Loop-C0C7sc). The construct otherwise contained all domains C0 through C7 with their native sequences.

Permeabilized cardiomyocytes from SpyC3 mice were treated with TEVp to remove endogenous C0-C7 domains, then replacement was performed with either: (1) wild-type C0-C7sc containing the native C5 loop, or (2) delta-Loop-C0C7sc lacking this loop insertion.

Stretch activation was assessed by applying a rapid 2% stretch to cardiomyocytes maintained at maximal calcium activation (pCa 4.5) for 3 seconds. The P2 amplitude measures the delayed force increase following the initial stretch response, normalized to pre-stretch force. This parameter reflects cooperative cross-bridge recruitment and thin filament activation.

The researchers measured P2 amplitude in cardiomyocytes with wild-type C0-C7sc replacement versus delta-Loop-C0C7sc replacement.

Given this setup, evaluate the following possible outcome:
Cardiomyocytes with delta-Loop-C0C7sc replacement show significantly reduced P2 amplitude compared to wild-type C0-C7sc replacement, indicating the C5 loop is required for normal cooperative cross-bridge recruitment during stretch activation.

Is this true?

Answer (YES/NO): NO